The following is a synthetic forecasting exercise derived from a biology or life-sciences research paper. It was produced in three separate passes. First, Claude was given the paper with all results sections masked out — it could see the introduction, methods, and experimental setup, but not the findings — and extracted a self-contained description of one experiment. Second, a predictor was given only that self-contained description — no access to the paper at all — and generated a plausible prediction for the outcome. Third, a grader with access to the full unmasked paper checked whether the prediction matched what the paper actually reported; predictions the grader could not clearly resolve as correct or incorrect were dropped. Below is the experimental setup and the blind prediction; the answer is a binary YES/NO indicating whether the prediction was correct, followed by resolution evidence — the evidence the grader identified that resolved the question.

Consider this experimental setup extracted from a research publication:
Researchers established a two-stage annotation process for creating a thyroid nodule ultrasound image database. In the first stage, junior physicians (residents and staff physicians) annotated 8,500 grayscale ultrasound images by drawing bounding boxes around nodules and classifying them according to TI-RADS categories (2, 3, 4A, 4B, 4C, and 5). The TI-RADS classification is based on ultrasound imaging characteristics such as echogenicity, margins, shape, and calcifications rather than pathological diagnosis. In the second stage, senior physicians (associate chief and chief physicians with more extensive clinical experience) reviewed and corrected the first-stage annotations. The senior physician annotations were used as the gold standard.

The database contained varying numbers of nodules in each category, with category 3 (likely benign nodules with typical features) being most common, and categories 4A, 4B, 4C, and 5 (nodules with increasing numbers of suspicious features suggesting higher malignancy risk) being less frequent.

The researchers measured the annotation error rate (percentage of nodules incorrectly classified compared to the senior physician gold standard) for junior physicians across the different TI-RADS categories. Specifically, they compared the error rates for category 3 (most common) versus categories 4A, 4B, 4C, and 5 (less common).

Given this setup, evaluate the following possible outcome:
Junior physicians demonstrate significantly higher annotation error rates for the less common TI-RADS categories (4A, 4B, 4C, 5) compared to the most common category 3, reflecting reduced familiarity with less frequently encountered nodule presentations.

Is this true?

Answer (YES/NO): NO